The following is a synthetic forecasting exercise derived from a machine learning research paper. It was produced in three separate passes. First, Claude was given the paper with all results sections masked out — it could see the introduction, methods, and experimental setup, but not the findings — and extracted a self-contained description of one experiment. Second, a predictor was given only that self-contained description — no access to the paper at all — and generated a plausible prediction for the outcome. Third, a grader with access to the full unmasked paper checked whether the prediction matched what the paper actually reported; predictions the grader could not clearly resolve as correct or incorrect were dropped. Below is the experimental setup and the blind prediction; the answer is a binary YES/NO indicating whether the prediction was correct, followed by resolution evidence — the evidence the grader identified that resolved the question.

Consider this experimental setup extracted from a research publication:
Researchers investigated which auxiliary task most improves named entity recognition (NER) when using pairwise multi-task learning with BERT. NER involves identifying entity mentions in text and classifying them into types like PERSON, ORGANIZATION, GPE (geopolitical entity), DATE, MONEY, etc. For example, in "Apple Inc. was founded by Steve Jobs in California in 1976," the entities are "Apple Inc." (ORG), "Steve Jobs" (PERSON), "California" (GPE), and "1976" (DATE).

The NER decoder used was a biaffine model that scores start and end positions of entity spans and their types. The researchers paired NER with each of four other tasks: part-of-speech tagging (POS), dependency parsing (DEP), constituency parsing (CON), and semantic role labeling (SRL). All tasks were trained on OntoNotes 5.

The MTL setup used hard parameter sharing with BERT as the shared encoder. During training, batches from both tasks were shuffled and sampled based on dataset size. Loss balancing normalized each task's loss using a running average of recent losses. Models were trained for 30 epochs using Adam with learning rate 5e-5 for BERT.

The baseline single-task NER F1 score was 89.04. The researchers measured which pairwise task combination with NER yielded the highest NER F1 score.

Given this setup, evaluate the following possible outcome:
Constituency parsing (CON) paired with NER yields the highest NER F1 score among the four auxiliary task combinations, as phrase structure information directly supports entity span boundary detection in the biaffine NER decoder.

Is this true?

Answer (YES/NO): NO